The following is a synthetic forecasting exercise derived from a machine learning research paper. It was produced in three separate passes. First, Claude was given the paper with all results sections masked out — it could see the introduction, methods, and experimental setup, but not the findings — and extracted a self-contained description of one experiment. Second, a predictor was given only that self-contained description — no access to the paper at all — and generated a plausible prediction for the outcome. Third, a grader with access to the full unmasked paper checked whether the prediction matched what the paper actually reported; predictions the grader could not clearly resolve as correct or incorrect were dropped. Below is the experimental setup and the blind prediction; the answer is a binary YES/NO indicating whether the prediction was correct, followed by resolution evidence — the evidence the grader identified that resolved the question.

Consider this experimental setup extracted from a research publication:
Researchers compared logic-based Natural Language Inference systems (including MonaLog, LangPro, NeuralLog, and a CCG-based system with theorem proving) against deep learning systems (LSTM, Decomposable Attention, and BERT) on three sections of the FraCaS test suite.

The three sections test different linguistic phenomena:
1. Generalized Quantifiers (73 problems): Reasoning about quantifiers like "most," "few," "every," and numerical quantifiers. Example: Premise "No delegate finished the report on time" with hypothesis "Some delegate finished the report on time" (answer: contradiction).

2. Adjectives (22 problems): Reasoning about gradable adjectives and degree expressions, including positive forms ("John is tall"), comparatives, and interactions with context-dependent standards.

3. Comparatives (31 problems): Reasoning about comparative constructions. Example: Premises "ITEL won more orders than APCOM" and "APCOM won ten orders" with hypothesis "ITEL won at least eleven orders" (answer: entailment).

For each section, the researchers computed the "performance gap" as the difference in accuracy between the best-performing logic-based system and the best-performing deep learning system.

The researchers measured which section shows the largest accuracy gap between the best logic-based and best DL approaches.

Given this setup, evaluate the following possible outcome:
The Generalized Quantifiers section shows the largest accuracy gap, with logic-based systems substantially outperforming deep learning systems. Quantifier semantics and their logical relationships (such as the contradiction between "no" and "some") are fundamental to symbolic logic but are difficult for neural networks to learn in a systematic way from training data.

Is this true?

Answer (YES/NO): NO